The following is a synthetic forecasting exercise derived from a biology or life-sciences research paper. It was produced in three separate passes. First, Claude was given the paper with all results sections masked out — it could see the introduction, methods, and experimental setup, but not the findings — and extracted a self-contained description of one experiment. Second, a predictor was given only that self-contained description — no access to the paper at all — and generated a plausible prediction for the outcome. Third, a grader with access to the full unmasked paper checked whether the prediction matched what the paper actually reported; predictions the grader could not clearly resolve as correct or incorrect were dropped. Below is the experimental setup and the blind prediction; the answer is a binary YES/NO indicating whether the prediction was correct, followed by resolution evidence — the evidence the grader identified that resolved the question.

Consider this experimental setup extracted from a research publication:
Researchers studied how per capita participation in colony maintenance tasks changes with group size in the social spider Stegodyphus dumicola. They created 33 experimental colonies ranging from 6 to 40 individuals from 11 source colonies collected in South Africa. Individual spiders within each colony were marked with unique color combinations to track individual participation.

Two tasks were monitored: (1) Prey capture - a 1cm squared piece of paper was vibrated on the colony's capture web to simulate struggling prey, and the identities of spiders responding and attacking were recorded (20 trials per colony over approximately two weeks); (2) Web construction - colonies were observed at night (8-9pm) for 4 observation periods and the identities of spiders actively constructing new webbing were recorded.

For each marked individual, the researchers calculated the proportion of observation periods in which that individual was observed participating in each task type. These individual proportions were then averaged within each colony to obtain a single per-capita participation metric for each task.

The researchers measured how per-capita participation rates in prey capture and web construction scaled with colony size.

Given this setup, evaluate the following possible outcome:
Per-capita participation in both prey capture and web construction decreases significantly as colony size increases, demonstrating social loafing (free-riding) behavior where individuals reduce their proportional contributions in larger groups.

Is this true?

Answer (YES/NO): NO